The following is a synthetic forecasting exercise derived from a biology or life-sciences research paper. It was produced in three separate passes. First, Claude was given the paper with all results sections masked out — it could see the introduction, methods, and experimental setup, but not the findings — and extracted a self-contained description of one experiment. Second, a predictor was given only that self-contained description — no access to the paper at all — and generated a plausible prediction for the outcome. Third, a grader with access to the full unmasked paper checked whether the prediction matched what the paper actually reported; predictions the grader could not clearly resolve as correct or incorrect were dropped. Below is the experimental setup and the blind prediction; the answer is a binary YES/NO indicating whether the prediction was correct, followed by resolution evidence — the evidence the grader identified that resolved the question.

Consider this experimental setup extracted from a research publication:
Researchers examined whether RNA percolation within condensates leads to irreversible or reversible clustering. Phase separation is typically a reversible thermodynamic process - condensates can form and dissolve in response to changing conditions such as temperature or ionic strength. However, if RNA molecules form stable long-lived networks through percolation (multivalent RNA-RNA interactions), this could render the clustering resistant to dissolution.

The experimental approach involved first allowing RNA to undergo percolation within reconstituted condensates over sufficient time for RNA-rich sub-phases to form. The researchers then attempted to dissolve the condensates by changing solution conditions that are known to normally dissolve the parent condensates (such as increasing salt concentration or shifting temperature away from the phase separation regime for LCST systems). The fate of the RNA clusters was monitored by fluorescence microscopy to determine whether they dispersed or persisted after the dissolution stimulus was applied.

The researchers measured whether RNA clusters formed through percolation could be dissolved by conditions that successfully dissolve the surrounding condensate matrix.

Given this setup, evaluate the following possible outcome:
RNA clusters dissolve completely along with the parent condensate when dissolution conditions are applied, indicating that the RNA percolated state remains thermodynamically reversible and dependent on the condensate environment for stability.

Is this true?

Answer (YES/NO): NO